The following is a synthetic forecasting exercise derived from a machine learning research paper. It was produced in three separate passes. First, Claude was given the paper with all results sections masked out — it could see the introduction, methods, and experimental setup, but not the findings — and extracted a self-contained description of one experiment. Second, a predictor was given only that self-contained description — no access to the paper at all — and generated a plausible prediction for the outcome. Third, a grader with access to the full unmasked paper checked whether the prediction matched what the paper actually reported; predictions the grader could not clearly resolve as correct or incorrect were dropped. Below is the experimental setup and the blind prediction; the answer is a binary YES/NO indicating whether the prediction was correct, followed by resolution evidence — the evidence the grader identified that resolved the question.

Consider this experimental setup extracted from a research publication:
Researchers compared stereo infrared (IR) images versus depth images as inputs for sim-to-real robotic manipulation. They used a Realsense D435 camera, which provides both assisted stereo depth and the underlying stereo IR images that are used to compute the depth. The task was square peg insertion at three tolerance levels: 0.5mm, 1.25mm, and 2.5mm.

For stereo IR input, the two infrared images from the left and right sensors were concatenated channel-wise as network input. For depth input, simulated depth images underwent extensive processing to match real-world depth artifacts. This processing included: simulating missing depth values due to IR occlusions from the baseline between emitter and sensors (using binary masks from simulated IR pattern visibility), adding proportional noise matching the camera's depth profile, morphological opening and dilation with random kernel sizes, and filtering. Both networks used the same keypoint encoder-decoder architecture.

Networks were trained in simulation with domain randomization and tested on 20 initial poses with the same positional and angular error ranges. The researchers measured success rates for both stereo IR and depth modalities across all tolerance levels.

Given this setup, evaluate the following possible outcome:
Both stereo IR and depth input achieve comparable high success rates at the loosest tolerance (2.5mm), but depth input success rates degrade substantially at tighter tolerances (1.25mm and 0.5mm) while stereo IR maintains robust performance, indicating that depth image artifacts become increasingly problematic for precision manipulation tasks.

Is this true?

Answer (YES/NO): NO